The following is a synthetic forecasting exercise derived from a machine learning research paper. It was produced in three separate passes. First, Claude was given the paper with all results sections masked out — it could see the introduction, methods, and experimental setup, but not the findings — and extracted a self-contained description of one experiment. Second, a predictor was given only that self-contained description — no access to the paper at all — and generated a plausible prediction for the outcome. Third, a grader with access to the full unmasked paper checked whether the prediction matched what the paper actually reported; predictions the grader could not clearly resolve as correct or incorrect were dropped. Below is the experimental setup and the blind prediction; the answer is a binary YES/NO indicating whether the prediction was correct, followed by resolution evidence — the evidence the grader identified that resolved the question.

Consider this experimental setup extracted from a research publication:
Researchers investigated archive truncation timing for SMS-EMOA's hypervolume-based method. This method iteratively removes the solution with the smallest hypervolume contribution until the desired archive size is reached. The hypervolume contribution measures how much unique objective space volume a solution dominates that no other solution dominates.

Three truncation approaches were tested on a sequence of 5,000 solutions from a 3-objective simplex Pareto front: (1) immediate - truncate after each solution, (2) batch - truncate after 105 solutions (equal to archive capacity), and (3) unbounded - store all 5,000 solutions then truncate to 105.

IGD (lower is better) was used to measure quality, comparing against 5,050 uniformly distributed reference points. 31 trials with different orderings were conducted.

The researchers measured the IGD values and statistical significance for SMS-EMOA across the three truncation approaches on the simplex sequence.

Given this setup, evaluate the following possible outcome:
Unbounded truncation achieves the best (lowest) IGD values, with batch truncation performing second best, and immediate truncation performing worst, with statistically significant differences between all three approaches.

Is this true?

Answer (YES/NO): NO